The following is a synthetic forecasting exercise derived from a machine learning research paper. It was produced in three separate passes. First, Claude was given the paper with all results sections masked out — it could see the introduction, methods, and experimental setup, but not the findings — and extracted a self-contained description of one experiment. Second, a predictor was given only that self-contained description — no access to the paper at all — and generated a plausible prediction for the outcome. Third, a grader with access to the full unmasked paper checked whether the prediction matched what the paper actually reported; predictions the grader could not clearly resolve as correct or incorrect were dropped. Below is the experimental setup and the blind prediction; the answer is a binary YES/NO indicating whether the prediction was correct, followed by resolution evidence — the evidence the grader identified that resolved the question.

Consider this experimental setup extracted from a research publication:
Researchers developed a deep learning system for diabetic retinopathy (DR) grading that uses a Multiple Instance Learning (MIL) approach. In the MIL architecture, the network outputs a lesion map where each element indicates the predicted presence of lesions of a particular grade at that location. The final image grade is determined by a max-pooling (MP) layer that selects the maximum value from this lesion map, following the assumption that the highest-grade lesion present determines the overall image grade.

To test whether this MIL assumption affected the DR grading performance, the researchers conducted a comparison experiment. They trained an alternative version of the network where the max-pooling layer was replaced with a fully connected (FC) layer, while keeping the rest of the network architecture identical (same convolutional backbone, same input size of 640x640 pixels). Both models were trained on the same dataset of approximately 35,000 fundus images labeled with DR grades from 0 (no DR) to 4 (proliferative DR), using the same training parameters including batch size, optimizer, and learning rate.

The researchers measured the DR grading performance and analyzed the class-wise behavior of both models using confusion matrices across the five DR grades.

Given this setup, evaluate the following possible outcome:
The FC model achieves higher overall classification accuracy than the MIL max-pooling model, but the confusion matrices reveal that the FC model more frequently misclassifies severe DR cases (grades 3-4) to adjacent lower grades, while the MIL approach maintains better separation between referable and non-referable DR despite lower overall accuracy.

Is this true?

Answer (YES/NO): NO